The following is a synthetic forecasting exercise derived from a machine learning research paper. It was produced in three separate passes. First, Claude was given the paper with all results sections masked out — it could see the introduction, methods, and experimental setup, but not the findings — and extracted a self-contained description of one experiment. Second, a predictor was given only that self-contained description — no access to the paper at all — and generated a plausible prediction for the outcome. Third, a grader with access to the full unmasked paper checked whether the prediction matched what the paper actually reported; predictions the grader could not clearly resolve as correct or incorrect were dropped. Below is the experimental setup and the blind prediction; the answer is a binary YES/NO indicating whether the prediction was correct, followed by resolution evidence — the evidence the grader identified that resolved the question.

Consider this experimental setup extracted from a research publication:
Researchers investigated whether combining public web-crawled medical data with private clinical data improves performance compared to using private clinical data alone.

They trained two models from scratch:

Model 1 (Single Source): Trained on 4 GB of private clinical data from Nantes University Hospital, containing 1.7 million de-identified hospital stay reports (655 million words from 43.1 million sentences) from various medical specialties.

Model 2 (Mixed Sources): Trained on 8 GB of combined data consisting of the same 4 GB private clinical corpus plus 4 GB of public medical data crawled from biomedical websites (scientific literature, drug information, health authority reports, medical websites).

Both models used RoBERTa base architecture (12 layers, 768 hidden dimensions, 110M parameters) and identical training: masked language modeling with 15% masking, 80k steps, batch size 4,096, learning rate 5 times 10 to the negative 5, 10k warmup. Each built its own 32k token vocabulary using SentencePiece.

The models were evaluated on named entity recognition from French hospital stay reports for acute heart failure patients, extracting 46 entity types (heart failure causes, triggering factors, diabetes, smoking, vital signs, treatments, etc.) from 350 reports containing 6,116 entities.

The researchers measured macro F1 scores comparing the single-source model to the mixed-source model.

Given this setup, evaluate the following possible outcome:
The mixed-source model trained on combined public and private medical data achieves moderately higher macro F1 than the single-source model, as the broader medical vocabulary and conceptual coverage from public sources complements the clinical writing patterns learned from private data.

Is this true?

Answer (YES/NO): NO